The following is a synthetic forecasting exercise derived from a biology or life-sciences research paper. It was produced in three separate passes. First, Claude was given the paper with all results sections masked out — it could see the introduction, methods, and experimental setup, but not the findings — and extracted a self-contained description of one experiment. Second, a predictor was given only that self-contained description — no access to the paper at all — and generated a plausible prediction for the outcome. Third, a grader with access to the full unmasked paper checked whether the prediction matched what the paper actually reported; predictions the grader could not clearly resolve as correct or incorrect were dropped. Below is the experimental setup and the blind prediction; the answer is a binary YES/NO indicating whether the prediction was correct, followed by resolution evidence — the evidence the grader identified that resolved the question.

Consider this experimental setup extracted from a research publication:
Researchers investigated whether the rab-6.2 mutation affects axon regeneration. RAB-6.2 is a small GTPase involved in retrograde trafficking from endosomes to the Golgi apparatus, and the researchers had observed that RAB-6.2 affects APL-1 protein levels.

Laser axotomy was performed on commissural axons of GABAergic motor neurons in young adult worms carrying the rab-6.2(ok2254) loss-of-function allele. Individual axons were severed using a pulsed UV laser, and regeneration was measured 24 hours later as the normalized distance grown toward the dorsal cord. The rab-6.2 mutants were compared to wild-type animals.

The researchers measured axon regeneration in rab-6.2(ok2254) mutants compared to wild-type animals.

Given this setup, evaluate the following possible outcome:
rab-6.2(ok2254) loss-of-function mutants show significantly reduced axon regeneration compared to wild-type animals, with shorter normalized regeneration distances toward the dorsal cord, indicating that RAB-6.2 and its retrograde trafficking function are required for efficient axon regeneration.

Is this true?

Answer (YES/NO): NO